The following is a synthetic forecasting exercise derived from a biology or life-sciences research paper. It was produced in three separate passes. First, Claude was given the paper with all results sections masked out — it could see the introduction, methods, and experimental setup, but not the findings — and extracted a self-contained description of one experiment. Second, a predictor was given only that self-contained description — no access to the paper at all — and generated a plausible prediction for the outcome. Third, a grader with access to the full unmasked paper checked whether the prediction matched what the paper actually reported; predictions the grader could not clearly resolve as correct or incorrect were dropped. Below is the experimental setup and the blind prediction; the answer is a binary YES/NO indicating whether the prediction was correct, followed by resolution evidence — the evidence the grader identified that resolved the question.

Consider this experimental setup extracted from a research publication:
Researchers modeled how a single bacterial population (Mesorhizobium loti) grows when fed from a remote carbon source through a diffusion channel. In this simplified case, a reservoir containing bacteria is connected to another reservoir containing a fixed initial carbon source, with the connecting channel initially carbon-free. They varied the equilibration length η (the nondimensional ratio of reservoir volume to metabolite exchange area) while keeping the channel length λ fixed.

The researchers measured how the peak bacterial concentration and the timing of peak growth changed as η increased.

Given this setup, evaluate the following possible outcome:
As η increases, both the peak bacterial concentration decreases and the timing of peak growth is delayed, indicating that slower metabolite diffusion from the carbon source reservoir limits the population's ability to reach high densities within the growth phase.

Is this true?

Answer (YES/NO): YES